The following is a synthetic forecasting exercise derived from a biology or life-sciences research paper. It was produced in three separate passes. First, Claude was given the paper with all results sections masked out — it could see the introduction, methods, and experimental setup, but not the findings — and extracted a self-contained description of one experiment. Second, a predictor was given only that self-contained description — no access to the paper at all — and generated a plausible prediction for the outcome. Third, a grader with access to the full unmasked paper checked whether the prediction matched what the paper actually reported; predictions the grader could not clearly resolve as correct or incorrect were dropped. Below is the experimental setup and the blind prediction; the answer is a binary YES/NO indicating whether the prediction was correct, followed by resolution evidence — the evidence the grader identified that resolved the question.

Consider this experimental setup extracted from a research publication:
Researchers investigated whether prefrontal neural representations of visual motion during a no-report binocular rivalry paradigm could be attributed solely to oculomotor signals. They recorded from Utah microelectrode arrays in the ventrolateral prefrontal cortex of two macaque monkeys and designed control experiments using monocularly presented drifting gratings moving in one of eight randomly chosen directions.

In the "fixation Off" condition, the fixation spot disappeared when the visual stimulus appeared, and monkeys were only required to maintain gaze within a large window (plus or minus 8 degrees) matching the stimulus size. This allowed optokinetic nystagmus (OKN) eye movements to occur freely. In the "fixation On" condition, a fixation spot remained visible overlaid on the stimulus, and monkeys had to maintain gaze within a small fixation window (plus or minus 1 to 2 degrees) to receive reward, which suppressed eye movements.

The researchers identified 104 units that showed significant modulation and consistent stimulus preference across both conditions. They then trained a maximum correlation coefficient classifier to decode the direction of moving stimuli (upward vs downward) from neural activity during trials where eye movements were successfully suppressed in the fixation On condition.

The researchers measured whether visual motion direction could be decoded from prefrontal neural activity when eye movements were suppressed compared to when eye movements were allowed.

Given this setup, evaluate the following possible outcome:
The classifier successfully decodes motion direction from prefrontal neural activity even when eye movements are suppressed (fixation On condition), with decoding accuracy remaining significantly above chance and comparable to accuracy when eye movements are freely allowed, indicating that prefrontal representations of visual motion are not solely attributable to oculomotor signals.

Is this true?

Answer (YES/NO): YES